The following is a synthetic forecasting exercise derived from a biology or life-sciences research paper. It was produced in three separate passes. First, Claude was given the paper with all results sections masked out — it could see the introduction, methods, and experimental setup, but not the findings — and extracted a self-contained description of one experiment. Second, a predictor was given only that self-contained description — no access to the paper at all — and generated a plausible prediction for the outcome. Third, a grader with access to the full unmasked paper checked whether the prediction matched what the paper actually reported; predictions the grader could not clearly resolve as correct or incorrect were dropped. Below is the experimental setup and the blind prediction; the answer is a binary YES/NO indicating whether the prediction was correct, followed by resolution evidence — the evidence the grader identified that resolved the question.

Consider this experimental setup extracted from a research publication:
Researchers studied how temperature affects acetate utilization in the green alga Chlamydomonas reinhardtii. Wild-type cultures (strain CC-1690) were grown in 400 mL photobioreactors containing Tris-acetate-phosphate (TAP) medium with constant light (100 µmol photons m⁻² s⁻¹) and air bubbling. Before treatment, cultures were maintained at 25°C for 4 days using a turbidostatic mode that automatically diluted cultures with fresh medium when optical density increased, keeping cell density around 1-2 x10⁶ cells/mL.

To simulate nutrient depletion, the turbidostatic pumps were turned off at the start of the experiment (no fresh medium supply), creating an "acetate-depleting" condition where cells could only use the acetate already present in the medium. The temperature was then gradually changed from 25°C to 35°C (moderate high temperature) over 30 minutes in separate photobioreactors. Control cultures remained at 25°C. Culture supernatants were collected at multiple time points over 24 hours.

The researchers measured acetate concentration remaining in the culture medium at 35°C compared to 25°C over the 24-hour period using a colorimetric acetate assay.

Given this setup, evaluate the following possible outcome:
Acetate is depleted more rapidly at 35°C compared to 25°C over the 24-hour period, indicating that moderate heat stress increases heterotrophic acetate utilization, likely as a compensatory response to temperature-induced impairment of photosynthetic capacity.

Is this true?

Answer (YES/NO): NO